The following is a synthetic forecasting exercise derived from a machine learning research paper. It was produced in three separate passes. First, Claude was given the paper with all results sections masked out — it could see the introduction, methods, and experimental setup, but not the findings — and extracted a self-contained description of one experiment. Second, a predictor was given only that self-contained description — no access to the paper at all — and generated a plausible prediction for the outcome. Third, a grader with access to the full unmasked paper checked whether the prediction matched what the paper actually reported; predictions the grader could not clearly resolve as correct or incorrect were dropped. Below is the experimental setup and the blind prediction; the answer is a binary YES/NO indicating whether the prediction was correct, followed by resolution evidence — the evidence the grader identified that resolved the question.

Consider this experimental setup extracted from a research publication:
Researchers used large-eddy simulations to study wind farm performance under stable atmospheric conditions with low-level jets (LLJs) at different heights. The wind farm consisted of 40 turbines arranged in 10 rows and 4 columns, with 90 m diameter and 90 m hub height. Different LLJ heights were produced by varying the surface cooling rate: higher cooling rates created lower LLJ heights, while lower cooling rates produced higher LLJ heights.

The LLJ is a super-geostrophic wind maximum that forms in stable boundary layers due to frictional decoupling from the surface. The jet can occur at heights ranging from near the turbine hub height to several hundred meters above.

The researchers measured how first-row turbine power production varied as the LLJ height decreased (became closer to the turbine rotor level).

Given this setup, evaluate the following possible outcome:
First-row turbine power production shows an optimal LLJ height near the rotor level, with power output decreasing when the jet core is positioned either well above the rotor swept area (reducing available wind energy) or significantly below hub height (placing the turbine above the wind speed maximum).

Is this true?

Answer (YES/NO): NO